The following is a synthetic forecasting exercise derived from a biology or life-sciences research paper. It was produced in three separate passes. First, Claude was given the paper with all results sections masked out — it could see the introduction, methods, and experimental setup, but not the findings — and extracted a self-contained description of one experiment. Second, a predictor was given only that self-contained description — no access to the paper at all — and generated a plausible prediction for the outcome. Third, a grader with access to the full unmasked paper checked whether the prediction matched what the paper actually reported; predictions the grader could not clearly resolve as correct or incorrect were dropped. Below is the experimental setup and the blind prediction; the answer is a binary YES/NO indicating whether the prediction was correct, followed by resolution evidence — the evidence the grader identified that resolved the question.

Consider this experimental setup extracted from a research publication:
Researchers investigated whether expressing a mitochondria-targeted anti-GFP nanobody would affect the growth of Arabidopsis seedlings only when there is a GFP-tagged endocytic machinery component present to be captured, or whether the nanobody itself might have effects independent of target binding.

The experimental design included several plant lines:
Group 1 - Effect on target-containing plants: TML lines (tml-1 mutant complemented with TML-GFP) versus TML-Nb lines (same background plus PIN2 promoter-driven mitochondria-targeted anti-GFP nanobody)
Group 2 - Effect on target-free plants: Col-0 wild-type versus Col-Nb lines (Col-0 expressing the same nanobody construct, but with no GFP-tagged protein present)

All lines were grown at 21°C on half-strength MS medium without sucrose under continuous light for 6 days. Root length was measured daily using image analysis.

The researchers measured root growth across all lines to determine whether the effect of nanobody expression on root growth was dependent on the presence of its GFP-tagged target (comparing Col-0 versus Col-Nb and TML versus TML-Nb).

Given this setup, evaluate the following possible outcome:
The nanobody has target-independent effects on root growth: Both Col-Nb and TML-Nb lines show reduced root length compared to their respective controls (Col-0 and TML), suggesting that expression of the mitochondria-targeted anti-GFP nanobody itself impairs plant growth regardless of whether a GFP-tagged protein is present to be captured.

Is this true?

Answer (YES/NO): NO